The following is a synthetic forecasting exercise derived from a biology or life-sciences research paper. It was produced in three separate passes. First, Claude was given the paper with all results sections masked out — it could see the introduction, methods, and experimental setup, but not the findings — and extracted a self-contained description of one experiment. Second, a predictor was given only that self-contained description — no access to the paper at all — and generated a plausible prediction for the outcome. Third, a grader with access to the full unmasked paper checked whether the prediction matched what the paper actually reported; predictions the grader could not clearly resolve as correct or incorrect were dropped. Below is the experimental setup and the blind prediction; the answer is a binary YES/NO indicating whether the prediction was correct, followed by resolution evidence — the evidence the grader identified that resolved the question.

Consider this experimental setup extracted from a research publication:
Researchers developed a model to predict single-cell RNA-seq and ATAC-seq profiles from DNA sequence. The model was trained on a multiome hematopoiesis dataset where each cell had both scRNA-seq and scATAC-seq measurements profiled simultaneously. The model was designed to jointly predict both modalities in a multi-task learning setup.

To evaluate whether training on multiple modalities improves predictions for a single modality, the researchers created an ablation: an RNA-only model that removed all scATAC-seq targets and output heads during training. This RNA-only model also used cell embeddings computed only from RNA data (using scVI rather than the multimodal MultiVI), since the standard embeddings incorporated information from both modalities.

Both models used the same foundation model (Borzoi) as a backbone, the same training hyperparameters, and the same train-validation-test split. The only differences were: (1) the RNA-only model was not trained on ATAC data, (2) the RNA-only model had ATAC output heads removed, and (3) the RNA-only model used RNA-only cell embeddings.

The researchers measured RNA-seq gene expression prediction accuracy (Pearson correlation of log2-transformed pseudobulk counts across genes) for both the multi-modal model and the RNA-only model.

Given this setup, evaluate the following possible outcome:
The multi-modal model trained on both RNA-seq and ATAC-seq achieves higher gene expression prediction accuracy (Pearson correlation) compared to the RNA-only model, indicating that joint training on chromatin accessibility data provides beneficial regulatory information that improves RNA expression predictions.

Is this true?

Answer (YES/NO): YES